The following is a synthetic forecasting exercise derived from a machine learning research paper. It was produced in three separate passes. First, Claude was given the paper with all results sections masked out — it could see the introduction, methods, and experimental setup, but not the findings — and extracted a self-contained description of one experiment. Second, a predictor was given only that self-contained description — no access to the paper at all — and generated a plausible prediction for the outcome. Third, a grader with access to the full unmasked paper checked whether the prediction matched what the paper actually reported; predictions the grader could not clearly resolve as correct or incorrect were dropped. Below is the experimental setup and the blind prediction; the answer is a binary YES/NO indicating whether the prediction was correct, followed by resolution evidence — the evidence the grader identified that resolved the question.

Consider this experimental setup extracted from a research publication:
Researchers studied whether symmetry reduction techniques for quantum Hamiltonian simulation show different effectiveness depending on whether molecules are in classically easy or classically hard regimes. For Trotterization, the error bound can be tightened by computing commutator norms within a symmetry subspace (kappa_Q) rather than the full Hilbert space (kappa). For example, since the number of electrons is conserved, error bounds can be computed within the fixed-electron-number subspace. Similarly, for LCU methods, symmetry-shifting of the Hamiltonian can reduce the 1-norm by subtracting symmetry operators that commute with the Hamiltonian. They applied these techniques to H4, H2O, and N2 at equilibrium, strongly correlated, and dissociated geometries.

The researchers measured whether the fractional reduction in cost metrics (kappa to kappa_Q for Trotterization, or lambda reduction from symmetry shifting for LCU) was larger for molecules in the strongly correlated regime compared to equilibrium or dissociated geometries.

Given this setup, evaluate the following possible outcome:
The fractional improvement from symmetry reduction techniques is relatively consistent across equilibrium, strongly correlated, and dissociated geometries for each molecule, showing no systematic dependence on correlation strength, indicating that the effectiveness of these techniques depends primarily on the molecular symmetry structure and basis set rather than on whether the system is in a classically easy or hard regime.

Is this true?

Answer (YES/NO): YES